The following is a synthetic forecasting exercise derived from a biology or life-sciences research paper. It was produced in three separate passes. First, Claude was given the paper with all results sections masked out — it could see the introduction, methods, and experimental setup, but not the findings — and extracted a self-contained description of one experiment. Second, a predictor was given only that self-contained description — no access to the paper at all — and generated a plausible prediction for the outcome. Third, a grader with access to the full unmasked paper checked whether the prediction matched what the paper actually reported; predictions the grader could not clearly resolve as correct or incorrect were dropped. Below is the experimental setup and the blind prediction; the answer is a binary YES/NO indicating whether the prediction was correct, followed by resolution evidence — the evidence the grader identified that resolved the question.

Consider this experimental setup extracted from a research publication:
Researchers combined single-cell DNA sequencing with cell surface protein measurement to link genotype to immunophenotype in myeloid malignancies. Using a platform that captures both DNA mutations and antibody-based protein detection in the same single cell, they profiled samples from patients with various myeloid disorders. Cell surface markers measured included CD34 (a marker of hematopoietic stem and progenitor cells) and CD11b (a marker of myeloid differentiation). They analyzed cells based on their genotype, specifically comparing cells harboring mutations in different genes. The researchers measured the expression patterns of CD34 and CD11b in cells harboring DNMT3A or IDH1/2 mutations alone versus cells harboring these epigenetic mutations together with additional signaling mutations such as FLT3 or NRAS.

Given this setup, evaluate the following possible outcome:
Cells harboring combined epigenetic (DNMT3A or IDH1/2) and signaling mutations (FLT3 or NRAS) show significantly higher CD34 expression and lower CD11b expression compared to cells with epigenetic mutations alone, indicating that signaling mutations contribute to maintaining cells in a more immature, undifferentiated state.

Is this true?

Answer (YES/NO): NO